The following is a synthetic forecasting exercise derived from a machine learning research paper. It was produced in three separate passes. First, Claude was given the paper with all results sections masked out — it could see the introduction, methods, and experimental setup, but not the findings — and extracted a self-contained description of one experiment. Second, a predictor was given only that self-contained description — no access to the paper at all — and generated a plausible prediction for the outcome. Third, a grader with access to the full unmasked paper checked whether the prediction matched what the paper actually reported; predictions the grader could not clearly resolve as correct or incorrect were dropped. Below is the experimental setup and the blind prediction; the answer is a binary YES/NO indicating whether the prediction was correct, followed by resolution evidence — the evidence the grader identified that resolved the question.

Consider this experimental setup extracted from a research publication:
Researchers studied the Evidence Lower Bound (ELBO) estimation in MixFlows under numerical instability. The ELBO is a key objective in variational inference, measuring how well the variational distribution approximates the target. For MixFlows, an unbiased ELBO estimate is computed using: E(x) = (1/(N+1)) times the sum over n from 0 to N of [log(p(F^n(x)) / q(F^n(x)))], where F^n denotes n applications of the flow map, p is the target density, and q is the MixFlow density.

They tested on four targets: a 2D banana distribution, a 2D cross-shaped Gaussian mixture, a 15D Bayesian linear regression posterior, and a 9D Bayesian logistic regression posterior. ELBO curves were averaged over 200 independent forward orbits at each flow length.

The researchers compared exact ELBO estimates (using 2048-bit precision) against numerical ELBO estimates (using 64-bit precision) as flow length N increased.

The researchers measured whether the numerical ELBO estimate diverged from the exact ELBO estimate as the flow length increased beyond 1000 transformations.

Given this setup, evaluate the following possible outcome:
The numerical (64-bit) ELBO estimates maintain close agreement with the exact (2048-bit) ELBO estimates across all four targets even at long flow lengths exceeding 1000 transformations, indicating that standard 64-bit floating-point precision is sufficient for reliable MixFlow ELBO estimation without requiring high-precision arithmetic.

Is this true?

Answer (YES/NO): YES